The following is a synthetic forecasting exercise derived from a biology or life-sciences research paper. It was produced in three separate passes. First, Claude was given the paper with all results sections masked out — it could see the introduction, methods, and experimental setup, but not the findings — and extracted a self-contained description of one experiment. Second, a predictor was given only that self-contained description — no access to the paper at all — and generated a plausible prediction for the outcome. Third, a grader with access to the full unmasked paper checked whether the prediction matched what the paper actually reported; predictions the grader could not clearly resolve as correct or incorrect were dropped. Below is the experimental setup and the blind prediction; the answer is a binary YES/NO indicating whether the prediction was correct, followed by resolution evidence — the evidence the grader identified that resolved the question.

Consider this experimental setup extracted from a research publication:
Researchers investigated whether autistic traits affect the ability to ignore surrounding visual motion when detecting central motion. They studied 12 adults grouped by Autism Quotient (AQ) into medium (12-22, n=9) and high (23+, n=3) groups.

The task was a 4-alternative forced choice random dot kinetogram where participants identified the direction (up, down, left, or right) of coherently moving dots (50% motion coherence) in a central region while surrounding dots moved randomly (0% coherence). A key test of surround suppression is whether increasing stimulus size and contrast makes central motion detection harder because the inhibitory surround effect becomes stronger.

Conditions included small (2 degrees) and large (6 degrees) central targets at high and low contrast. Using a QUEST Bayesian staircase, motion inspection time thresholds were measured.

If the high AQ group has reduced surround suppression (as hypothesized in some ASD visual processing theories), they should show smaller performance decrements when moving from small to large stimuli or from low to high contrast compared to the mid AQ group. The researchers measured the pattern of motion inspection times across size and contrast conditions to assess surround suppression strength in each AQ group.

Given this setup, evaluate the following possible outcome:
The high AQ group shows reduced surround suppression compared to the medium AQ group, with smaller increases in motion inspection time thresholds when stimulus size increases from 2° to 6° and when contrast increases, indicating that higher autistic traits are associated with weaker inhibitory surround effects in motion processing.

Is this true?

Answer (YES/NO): NO